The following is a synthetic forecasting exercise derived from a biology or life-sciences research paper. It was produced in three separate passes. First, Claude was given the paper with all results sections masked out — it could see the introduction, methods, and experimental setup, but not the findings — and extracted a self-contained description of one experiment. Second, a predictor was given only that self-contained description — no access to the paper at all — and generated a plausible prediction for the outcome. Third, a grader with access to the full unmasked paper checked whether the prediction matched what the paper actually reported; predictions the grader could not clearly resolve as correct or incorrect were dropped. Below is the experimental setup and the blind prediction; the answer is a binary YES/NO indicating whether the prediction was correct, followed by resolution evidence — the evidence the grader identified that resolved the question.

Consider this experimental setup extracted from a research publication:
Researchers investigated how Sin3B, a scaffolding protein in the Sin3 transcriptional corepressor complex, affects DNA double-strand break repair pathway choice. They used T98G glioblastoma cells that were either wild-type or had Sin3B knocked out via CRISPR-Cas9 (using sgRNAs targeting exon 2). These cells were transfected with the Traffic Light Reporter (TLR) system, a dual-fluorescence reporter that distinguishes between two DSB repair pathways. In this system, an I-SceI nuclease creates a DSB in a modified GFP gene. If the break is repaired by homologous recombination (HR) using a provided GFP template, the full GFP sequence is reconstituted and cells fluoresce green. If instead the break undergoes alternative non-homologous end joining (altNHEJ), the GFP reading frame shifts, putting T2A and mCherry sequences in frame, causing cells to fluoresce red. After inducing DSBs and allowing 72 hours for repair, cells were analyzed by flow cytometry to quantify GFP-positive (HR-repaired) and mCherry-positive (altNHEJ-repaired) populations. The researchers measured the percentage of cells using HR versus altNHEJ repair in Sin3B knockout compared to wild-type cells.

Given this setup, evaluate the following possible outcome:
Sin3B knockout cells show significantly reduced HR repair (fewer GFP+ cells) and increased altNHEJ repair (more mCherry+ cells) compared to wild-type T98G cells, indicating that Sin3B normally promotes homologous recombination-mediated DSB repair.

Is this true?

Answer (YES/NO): NO